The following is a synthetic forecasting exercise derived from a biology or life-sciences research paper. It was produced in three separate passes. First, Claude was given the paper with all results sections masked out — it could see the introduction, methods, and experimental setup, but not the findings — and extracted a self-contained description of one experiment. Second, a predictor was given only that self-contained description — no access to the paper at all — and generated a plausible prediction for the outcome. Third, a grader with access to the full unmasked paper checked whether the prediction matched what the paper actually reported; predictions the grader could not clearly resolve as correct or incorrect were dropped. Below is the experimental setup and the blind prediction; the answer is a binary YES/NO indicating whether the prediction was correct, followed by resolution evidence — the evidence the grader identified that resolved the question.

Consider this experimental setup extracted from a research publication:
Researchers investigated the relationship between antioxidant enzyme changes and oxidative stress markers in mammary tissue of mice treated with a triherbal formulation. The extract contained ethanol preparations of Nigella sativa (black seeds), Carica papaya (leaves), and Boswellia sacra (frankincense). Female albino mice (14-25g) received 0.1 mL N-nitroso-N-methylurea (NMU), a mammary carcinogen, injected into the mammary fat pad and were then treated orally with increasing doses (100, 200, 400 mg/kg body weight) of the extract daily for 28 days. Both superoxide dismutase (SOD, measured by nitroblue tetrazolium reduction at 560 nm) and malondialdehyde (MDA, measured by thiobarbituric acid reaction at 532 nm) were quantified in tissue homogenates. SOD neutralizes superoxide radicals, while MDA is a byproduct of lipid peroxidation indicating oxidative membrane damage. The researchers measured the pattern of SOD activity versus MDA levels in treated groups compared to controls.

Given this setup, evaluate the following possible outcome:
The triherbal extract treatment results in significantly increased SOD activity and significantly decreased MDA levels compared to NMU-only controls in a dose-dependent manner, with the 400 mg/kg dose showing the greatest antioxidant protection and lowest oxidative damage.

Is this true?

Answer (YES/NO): NO